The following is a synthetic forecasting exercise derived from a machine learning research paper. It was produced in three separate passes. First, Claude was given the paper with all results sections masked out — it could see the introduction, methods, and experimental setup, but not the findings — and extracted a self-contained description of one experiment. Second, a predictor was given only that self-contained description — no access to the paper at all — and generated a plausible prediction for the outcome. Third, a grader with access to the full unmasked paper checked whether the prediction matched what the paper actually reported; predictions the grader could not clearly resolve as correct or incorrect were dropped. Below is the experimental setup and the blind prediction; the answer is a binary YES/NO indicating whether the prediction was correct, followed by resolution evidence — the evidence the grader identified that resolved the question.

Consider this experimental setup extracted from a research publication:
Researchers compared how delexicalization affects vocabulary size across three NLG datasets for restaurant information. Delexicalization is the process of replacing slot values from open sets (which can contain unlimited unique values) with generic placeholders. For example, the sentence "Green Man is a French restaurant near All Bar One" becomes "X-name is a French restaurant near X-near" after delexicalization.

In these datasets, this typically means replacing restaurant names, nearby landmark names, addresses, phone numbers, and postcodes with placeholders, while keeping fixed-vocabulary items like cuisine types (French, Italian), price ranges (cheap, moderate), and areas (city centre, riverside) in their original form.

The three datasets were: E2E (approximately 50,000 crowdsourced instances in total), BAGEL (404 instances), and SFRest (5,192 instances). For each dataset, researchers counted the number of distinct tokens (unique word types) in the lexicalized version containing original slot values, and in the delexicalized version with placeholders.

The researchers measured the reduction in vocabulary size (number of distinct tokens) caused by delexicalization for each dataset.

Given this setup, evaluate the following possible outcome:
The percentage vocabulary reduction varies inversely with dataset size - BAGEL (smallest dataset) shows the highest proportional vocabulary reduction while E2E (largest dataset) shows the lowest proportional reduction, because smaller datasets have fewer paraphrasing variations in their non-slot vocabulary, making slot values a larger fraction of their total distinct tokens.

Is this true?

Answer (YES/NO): YES